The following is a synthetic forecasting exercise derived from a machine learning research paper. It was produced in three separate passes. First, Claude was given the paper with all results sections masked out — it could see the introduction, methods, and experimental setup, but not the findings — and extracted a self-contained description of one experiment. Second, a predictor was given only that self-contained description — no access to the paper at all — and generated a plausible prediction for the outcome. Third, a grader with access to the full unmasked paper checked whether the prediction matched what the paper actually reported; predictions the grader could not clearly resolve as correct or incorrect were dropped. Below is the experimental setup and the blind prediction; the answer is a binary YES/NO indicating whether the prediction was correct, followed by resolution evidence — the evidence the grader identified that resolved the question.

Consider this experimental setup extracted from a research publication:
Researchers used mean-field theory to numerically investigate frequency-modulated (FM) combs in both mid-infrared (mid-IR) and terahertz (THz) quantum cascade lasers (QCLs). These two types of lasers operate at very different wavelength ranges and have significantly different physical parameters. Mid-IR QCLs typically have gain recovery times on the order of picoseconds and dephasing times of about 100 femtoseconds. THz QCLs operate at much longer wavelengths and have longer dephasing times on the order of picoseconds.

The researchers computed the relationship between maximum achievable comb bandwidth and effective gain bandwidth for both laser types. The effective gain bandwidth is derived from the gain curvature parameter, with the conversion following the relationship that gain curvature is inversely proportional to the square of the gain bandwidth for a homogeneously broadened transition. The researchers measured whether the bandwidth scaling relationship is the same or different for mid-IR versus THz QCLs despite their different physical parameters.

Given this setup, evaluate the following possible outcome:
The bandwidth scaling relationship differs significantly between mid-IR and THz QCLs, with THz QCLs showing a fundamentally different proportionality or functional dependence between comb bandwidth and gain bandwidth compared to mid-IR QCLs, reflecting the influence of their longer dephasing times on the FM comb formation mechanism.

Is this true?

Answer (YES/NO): NO